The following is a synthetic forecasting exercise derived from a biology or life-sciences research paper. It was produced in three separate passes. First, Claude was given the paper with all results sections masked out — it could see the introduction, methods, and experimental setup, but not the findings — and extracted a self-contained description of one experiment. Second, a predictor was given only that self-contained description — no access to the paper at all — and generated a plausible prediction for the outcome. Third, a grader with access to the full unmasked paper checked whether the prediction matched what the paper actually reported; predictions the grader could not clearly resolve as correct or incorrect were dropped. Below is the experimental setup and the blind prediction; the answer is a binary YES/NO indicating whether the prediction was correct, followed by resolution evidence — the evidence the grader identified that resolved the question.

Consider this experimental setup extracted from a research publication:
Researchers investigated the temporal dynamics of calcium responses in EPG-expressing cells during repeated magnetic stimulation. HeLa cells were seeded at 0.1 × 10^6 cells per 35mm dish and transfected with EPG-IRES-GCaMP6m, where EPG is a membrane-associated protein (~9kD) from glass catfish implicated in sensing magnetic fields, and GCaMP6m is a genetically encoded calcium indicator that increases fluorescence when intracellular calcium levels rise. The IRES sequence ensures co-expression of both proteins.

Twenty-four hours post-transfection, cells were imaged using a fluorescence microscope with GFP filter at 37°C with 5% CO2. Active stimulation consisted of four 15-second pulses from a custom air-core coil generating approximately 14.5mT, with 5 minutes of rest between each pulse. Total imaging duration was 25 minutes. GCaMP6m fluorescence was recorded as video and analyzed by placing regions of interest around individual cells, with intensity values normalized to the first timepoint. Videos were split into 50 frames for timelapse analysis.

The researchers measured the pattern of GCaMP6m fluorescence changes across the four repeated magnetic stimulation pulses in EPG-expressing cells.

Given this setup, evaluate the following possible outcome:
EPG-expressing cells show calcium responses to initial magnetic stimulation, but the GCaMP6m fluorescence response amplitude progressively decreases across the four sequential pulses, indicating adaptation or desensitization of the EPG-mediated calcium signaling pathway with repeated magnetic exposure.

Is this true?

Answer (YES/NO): NO